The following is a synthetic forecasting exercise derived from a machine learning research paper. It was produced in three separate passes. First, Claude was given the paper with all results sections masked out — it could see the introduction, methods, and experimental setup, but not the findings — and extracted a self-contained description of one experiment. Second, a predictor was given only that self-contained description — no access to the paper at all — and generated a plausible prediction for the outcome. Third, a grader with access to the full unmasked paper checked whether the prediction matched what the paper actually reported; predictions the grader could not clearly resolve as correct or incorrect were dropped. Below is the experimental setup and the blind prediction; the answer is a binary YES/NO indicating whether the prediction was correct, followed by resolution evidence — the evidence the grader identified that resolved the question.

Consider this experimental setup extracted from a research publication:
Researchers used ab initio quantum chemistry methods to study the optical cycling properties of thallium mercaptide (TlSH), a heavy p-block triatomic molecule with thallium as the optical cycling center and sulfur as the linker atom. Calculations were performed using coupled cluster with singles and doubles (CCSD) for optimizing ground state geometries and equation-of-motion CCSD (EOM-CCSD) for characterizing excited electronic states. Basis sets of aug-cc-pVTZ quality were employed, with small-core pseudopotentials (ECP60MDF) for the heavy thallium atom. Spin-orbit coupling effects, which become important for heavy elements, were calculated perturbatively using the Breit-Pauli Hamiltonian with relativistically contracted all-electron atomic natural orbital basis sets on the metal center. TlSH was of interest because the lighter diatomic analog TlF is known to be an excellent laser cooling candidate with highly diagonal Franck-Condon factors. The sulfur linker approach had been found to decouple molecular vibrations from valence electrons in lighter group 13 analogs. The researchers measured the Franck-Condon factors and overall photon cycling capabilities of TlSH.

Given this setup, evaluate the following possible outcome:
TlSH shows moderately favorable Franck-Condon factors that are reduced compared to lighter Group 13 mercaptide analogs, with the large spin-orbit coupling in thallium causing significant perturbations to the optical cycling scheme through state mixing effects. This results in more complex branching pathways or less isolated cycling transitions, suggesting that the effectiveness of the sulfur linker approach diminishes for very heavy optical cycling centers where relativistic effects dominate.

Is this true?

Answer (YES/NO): NO